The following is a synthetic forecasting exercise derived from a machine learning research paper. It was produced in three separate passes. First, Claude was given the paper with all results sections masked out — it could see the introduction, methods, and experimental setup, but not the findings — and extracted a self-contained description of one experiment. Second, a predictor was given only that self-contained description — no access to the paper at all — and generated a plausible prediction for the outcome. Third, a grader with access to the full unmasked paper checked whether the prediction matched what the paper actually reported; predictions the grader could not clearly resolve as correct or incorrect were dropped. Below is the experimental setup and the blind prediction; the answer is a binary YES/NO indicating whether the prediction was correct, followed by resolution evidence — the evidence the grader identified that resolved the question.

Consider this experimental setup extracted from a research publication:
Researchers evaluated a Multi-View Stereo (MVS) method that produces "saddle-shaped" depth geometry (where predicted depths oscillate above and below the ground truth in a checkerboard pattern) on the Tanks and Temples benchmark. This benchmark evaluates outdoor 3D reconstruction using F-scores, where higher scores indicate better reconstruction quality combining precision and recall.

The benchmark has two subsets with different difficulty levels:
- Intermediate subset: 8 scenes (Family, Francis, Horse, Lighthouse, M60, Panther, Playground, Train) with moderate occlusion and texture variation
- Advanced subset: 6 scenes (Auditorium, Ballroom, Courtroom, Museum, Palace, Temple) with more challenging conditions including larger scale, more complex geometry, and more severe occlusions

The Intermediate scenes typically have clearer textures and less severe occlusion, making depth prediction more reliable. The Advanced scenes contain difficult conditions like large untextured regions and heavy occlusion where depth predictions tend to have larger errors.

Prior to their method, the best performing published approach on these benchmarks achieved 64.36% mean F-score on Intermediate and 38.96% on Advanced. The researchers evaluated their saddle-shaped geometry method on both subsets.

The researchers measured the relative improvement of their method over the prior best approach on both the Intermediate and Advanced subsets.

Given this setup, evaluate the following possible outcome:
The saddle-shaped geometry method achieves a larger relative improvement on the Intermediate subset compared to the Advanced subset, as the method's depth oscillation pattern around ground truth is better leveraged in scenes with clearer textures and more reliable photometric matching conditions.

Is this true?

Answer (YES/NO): NO